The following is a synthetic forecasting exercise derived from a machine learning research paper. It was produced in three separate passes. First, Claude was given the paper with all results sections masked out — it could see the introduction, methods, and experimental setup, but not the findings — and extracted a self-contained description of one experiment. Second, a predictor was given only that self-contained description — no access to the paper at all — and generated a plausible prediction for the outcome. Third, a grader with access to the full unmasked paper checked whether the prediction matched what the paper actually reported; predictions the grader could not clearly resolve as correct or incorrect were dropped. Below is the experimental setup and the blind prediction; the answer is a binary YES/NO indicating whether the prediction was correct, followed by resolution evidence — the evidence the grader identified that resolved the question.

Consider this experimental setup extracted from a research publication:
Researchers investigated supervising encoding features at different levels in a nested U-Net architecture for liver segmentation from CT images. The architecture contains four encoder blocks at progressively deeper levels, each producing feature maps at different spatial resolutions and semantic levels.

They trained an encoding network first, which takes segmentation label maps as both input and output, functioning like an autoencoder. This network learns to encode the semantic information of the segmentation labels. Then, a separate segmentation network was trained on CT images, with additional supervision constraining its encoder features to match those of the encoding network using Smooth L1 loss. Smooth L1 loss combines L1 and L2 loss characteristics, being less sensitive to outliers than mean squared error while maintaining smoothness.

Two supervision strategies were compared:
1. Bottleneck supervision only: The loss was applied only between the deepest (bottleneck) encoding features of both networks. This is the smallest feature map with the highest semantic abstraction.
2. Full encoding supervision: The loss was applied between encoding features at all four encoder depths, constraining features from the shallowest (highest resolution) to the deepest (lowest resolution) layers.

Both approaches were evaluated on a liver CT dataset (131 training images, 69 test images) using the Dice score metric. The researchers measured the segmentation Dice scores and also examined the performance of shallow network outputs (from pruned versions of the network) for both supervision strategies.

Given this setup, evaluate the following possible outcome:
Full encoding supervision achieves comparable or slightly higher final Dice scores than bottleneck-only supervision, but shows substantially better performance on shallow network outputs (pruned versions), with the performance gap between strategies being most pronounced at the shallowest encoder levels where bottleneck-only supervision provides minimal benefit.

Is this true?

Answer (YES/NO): NO